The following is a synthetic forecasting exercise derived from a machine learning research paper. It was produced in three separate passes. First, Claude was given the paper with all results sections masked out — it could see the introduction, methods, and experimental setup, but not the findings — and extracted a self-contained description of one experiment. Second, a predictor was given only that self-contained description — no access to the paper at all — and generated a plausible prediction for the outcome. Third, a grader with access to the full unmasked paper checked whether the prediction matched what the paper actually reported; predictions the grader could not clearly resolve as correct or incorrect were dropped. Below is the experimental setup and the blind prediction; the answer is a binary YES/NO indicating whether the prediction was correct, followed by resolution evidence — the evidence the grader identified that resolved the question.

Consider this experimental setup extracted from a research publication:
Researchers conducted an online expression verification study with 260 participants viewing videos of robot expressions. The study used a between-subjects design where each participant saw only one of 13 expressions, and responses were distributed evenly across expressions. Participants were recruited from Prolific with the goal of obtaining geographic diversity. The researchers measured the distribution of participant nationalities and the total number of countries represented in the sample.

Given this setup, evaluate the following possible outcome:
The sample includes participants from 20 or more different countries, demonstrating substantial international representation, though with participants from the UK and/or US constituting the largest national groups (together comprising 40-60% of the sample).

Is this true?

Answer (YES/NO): NO